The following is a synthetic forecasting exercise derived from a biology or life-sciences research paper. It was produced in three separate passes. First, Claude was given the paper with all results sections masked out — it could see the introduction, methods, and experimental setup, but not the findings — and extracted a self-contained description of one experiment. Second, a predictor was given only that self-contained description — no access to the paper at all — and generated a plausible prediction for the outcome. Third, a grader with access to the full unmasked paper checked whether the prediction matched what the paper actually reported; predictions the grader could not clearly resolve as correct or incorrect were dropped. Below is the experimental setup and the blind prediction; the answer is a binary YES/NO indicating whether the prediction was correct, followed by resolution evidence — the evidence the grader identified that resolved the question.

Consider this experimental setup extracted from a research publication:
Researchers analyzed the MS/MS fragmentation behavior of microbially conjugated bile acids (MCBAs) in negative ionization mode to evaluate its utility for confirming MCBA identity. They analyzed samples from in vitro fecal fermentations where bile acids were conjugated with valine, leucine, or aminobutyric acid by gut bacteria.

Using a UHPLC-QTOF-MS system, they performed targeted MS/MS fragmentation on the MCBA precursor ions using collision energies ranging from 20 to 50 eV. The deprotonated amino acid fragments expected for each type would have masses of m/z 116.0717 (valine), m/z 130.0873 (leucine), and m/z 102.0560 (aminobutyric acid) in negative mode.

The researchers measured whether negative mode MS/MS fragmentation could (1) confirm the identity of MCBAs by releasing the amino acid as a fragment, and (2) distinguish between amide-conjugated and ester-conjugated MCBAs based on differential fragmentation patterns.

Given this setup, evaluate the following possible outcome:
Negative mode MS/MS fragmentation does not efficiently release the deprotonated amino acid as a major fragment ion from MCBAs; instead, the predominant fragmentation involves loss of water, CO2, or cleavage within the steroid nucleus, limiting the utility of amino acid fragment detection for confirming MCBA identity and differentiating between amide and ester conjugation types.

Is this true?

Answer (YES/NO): NO